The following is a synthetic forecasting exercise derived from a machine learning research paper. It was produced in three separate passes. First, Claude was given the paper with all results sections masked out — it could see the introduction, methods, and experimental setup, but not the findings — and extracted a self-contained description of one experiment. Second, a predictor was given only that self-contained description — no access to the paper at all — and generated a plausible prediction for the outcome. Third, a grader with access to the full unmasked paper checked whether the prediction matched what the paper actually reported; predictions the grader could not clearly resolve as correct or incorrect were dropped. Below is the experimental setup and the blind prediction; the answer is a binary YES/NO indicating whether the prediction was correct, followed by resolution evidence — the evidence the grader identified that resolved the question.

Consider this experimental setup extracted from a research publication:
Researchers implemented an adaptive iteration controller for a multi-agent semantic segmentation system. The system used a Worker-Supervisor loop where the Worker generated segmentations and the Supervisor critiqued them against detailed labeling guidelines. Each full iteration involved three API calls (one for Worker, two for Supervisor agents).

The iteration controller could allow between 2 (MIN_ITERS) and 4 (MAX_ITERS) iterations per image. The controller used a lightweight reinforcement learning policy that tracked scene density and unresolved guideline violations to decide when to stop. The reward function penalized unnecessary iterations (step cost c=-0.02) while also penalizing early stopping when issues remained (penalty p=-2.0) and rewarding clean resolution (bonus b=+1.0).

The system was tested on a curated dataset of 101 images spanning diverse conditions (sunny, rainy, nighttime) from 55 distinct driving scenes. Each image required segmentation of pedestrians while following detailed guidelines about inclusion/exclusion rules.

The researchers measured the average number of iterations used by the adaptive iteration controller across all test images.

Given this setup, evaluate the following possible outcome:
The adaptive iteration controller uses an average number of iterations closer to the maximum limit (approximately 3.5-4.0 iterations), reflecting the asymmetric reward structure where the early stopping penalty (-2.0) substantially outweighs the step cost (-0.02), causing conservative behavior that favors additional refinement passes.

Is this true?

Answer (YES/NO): NO